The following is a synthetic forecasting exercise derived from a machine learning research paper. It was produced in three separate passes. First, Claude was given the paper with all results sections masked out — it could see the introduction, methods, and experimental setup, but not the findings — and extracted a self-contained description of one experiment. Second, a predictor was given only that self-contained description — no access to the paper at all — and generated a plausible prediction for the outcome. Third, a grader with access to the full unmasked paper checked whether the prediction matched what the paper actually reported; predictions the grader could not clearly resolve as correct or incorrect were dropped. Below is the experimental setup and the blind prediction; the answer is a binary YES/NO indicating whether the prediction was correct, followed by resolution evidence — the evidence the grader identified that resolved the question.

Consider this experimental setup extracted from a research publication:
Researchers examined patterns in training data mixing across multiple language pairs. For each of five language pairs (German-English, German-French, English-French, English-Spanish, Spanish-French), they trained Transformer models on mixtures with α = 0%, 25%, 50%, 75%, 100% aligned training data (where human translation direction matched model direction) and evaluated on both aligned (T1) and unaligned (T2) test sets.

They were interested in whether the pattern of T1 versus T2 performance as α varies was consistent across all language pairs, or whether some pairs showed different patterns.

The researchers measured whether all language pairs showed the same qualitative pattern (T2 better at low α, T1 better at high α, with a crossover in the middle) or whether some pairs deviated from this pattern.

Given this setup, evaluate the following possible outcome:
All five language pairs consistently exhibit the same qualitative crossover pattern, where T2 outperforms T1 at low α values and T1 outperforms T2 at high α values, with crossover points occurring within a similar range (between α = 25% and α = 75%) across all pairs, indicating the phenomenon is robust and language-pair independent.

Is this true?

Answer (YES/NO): NO